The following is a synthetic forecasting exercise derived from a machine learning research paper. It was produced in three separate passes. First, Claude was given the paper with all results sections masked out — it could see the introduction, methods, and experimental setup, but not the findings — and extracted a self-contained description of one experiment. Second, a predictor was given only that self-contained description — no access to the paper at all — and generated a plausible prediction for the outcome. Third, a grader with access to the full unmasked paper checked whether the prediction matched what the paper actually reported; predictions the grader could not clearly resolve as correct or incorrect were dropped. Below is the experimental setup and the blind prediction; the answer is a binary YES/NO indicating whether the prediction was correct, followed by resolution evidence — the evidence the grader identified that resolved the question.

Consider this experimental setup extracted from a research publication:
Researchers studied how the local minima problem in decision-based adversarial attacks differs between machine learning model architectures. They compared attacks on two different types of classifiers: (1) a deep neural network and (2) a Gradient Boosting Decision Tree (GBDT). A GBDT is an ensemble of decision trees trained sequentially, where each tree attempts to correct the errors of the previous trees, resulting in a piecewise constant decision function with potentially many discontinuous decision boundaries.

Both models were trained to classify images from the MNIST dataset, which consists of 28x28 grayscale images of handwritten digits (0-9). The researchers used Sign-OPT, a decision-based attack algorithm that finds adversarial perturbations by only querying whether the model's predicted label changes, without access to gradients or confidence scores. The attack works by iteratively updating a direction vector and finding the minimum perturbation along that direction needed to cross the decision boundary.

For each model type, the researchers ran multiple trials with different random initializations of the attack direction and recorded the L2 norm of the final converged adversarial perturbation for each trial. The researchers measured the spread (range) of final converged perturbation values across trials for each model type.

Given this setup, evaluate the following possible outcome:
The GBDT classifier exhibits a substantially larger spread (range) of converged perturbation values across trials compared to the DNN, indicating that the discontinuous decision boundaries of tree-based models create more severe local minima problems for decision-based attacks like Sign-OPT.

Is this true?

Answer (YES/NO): YES